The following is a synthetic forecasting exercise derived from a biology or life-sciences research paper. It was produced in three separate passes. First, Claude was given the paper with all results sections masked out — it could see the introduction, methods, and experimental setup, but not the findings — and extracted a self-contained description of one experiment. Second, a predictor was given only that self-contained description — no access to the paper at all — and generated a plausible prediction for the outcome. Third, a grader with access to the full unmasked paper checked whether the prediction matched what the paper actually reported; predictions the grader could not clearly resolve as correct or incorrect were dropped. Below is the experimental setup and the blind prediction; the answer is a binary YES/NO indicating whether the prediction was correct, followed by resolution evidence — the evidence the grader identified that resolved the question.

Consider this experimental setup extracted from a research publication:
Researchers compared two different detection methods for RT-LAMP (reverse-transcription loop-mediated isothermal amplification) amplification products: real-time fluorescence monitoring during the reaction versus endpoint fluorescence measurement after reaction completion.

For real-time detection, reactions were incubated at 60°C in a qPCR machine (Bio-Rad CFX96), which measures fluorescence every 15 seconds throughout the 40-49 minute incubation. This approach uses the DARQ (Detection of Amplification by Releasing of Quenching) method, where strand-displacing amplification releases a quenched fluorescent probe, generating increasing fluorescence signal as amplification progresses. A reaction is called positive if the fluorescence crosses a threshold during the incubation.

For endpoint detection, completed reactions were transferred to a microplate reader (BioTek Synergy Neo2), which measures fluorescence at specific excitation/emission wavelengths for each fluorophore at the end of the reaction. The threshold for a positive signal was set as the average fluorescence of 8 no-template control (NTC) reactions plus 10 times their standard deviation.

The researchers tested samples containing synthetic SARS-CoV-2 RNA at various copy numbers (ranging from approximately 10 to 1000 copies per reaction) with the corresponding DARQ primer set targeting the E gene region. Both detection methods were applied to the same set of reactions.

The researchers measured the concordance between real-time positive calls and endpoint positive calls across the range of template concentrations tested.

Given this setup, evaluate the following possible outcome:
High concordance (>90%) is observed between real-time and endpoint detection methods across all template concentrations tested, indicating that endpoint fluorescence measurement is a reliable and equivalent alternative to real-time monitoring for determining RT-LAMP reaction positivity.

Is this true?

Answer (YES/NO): YES